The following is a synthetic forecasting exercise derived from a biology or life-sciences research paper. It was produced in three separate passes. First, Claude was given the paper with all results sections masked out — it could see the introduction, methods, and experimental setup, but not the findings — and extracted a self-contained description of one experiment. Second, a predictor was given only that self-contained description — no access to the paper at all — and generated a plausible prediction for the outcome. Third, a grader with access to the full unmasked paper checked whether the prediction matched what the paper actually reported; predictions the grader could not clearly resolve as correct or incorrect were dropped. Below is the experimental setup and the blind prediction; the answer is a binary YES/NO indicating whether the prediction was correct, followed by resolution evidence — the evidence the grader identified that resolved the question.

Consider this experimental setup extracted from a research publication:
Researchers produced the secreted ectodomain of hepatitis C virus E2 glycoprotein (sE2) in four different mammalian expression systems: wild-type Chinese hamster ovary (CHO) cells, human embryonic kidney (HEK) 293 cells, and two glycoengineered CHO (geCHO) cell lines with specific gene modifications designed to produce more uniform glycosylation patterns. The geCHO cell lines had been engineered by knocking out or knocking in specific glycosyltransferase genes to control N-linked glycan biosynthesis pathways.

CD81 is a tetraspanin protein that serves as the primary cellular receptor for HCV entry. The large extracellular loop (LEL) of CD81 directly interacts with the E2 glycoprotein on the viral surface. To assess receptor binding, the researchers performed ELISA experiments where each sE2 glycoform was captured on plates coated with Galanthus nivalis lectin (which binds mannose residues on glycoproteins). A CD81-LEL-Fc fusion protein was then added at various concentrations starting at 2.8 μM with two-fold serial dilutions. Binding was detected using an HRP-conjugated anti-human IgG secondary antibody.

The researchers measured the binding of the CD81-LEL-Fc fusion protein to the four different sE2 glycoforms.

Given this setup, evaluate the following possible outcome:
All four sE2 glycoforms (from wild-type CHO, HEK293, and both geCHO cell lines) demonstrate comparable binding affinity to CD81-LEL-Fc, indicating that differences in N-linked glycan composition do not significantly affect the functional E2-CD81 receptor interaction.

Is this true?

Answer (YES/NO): NO